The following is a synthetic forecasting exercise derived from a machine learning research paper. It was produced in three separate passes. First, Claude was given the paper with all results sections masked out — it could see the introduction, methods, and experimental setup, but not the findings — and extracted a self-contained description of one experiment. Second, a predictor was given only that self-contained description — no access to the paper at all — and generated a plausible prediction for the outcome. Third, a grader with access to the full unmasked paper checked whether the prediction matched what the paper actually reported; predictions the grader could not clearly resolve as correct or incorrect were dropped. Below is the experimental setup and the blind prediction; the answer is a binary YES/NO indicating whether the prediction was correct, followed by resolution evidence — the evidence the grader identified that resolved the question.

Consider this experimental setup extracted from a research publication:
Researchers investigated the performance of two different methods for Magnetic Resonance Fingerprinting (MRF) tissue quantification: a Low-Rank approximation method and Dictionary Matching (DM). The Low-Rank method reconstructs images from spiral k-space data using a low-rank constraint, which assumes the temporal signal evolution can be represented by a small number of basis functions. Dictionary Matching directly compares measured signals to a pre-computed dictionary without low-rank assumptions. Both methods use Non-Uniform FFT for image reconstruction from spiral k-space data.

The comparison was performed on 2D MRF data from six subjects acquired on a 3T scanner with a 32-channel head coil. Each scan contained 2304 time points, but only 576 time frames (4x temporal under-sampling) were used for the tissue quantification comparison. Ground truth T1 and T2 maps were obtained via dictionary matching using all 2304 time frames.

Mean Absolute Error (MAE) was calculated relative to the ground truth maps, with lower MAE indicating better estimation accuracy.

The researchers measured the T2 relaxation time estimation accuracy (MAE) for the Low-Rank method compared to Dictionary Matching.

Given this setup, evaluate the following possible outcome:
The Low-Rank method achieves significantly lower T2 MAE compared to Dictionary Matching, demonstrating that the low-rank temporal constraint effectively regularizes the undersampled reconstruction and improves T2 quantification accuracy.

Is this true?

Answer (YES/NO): YES